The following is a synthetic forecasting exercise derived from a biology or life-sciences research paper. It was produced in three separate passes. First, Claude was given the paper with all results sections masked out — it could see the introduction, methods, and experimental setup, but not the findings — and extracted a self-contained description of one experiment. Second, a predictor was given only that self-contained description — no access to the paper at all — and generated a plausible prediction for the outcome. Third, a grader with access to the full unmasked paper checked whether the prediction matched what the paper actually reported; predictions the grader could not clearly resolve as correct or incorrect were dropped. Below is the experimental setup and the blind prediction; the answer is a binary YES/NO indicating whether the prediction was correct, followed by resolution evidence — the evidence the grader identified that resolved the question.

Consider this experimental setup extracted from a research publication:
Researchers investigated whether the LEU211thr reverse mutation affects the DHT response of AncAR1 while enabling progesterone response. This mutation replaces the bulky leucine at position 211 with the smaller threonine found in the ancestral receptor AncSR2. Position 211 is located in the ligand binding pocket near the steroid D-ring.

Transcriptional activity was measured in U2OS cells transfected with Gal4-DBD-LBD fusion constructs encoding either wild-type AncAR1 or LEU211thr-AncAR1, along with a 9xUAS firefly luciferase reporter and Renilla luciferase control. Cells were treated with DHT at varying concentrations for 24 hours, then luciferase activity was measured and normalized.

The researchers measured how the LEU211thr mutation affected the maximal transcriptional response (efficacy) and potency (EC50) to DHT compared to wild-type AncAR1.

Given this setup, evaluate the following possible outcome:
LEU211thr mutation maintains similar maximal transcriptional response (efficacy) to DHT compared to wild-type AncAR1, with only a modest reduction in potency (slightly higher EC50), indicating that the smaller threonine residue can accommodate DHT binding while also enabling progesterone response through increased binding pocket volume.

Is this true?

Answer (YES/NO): NO